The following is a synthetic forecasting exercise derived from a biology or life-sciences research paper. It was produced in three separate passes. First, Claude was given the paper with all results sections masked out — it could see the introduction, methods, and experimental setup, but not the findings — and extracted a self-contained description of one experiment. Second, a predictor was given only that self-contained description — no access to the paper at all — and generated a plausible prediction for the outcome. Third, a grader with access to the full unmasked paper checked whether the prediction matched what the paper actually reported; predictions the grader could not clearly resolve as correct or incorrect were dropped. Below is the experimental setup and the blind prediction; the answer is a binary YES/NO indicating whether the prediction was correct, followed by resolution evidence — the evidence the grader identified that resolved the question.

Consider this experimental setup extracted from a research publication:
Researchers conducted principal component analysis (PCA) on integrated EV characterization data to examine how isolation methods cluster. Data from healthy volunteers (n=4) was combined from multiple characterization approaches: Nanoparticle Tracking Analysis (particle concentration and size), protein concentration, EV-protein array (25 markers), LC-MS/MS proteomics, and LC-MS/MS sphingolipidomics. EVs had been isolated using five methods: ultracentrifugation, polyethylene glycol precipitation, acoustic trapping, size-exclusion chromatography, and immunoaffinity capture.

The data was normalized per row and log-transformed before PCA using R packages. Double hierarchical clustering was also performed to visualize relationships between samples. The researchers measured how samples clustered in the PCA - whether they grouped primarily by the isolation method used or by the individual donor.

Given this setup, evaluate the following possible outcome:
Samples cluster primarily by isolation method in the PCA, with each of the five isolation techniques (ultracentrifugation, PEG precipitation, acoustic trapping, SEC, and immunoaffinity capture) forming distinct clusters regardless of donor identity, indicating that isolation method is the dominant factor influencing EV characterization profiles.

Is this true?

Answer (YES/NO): NO